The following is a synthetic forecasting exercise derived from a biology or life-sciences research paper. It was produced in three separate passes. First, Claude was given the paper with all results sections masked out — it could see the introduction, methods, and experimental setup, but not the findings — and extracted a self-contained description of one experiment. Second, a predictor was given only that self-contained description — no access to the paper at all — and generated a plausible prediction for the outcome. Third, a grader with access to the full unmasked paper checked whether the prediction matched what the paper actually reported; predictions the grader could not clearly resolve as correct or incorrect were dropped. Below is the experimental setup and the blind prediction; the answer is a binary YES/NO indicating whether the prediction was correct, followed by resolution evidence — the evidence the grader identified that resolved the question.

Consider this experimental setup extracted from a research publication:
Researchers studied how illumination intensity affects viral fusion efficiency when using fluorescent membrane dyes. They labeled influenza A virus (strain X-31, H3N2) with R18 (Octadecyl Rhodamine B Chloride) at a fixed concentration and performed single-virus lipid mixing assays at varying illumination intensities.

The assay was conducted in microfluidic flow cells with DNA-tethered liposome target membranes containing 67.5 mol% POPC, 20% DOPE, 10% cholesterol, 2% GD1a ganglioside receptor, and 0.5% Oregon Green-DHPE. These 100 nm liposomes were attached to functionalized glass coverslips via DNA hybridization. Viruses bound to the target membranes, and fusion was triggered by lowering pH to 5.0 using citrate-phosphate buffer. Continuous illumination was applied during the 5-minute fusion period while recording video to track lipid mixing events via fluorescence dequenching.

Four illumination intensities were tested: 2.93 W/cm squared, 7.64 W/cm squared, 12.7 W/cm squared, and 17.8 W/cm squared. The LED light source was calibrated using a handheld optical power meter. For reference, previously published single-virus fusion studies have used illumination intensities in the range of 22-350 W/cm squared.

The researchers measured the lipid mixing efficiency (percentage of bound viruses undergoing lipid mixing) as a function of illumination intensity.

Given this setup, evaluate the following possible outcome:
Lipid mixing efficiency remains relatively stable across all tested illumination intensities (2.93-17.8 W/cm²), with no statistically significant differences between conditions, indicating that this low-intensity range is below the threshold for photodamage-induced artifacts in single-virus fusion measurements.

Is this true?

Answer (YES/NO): NO